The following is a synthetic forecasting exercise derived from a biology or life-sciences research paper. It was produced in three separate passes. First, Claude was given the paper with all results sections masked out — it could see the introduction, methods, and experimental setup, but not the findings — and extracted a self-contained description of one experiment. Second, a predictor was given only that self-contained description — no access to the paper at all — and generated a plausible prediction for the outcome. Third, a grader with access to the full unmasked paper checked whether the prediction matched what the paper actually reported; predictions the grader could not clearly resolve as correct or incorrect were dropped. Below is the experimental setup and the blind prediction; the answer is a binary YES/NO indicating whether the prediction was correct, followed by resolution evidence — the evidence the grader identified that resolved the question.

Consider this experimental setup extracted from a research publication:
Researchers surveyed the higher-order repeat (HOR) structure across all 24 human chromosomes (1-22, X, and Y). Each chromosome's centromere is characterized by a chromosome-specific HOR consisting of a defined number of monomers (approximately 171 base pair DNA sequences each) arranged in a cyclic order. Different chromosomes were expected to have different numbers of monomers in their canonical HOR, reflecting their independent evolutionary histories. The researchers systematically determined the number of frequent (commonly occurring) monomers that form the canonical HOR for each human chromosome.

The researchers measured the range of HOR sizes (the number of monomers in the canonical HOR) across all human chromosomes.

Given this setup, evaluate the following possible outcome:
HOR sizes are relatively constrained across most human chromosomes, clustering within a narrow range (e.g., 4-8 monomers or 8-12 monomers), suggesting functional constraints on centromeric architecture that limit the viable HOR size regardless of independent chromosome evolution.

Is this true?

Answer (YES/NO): NO